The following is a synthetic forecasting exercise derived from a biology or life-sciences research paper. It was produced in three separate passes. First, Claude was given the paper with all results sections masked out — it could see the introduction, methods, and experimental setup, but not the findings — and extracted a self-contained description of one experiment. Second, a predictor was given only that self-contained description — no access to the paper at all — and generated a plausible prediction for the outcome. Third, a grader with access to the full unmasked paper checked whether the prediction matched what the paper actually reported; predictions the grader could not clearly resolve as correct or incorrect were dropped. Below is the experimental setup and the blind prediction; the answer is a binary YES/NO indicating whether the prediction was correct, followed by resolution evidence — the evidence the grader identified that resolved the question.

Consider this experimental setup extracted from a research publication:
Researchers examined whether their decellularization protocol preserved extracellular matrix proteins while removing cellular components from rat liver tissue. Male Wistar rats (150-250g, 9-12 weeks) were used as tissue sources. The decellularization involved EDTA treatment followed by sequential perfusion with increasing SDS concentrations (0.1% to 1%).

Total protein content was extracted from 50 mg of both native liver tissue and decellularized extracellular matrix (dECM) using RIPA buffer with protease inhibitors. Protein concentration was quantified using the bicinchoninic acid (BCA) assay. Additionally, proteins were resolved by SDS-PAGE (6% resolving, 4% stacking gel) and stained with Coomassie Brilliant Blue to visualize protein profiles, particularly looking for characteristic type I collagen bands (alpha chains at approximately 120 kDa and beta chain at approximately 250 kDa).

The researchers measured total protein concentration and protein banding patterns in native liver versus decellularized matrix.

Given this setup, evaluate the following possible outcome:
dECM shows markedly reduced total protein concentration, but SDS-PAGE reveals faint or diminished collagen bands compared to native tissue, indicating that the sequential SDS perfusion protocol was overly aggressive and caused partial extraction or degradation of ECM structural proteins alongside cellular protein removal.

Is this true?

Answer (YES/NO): NO